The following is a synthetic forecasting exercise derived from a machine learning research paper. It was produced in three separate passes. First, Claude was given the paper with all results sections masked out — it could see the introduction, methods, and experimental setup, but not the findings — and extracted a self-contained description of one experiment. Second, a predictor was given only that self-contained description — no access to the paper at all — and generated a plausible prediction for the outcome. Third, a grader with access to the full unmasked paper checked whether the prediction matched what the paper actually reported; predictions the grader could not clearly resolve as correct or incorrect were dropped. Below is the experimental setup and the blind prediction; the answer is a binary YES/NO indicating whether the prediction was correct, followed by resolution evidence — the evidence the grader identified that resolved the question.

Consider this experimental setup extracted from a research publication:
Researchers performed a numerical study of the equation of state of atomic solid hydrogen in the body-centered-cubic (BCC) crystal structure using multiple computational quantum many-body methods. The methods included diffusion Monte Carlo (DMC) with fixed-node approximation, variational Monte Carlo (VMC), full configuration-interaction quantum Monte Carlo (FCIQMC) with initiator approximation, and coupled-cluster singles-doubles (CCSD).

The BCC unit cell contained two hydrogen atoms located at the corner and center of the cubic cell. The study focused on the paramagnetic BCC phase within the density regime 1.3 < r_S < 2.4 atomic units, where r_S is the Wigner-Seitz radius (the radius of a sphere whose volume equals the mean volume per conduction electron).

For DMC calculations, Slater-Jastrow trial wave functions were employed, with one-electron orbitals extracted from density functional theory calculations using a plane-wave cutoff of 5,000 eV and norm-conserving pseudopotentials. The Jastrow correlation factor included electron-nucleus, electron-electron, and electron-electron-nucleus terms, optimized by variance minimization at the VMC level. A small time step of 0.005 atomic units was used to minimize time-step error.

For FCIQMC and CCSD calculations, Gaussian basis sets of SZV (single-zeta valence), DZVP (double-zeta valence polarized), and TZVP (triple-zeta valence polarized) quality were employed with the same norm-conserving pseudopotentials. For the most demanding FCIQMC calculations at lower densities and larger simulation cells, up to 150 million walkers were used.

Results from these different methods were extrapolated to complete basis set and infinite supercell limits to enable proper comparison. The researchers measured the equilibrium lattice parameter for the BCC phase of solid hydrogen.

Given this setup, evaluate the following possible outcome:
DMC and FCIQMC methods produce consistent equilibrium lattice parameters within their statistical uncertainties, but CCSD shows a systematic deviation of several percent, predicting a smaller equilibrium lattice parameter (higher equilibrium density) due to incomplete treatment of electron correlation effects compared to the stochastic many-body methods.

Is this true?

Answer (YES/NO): NO